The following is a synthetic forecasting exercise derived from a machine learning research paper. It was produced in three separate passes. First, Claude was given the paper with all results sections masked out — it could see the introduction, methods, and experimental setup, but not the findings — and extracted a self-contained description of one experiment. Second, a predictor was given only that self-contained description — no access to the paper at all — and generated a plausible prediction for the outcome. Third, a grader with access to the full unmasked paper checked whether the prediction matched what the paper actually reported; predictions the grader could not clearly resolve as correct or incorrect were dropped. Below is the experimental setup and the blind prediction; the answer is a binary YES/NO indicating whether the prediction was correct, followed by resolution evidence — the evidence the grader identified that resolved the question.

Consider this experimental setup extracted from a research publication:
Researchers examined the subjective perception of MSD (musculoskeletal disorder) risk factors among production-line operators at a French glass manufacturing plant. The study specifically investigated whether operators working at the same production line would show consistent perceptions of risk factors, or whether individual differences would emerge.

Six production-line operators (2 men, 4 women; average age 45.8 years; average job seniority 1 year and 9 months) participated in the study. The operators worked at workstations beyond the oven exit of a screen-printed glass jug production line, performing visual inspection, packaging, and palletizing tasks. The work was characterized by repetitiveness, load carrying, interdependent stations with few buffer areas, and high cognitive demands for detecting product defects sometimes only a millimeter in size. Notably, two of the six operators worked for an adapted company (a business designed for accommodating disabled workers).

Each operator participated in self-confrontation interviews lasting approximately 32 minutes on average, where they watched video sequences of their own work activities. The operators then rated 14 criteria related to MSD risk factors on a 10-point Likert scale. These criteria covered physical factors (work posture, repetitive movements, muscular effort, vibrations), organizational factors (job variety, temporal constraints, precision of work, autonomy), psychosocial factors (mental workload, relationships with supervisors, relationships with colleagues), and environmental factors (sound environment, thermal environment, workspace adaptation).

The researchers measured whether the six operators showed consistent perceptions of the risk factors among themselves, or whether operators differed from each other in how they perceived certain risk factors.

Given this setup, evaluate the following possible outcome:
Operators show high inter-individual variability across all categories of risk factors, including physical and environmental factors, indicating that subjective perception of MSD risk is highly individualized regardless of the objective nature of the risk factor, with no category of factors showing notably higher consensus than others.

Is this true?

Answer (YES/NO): NO